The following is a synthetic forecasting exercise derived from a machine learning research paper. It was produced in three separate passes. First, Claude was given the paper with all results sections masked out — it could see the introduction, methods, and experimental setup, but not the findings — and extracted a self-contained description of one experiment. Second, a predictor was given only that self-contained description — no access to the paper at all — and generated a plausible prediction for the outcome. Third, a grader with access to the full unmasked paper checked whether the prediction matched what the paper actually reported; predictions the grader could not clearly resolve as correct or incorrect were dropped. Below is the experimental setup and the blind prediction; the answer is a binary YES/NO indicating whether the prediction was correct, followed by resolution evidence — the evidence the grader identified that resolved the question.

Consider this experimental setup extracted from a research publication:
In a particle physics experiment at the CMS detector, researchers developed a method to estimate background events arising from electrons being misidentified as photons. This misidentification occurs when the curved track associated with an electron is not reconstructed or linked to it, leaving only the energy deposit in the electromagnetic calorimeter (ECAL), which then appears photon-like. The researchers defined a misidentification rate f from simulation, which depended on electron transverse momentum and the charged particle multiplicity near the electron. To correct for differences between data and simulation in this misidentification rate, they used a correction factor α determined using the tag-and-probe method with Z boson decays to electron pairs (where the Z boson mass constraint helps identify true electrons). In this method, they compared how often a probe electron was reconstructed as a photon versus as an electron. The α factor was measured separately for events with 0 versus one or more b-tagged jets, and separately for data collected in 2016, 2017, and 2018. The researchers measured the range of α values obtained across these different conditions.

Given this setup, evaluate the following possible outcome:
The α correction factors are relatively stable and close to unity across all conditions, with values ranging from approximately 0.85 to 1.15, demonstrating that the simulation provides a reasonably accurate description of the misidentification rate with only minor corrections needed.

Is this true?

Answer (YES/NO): NO